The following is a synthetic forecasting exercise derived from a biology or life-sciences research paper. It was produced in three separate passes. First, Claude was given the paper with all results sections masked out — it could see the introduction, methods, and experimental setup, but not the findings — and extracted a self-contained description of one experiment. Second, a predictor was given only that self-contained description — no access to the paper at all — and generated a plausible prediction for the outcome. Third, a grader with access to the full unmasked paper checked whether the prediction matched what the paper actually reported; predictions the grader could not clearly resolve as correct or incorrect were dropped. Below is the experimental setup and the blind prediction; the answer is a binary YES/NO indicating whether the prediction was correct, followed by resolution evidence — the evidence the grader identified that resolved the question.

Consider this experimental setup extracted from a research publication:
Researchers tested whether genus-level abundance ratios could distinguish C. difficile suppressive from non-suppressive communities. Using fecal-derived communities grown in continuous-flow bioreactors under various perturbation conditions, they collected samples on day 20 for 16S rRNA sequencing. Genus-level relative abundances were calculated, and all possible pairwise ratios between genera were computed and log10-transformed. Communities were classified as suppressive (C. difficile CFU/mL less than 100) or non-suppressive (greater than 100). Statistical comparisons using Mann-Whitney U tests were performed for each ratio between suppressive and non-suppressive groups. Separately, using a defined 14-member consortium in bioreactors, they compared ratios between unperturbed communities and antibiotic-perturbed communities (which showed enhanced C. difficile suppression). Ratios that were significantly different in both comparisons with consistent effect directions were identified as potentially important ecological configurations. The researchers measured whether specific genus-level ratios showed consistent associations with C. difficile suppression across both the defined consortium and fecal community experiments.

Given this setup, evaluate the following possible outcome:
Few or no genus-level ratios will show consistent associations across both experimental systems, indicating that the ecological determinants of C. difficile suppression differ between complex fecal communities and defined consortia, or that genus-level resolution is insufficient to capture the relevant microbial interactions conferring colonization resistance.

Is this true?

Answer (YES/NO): NO